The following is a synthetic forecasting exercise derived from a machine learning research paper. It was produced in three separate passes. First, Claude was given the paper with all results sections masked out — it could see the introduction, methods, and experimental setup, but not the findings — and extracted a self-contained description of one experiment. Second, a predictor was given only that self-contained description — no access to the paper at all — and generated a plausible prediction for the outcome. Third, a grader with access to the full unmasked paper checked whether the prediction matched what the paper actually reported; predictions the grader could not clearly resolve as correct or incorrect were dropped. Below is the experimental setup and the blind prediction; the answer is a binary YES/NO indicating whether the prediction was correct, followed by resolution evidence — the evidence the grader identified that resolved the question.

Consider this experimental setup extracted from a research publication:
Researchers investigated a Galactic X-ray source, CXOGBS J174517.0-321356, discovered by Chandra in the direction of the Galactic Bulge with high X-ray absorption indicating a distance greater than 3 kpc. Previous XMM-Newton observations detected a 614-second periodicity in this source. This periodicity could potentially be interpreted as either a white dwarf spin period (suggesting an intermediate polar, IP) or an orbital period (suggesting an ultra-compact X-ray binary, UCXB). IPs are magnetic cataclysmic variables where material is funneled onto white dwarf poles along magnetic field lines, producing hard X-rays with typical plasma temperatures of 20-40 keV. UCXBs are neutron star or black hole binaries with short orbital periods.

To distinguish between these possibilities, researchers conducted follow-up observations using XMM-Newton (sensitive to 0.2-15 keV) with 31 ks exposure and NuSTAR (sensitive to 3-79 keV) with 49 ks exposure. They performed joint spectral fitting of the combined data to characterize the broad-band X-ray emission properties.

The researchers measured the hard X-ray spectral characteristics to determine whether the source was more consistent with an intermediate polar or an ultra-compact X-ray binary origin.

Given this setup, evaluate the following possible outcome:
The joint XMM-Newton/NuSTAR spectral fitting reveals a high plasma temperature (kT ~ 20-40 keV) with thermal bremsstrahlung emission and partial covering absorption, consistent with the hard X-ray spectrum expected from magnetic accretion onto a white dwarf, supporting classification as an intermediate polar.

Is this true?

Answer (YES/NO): YES